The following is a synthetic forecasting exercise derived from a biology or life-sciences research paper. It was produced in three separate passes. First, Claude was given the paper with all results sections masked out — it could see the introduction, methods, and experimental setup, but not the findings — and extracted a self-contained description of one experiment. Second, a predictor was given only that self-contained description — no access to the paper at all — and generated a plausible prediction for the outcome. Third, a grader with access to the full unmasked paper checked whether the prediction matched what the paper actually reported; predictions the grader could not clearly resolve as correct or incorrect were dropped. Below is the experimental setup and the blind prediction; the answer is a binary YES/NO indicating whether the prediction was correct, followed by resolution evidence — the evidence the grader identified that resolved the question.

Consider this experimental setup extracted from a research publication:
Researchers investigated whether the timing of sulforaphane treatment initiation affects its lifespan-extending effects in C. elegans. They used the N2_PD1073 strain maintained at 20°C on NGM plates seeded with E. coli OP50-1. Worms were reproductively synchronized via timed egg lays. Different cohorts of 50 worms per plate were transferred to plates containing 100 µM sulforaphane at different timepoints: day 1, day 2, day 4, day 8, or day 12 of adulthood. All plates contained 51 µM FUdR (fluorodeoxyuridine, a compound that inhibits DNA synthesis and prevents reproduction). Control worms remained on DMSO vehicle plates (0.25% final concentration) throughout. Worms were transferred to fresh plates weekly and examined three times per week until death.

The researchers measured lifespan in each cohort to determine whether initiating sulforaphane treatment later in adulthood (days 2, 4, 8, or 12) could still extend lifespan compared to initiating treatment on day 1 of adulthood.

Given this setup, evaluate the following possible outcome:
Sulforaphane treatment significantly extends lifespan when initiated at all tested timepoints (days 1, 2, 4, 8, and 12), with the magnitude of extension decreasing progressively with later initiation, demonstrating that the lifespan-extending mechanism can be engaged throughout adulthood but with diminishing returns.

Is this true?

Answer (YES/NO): NO